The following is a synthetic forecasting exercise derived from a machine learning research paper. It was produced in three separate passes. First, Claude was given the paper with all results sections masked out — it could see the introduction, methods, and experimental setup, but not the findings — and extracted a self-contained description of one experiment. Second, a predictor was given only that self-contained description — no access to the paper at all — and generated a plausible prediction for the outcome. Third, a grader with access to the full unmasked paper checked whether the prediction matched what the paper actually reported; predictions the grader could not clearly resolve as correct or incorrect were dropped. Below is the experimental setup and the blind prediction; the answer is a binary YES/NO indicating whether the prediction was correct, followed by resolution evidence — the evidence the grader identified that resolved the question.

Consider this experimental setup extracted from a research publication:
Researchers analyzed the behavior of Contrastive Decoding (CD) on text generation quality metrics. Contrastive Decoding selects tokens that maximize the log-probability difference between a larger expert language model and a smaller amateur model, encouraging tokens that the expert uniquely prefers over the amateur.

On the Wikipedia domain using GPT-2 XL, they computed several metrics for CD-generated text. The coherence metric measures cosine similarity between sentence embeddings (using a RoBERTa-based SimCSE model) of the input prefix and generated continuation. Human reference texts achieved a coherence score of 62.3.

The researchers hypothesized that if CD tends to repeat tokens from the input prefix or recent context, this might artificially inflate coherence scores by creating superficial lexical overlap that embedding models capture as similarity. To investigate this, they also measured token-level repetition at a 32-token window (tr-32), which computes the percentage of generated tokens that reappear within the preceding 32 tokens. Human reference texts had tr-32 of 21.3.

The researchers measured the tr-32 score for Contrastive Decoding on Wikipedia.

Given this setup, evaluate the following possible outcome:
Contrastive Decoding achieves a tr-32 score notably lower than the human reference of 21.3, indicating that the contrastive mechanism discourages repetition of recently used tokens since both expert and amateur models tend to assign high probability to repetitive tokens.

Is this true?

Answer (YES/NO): NO